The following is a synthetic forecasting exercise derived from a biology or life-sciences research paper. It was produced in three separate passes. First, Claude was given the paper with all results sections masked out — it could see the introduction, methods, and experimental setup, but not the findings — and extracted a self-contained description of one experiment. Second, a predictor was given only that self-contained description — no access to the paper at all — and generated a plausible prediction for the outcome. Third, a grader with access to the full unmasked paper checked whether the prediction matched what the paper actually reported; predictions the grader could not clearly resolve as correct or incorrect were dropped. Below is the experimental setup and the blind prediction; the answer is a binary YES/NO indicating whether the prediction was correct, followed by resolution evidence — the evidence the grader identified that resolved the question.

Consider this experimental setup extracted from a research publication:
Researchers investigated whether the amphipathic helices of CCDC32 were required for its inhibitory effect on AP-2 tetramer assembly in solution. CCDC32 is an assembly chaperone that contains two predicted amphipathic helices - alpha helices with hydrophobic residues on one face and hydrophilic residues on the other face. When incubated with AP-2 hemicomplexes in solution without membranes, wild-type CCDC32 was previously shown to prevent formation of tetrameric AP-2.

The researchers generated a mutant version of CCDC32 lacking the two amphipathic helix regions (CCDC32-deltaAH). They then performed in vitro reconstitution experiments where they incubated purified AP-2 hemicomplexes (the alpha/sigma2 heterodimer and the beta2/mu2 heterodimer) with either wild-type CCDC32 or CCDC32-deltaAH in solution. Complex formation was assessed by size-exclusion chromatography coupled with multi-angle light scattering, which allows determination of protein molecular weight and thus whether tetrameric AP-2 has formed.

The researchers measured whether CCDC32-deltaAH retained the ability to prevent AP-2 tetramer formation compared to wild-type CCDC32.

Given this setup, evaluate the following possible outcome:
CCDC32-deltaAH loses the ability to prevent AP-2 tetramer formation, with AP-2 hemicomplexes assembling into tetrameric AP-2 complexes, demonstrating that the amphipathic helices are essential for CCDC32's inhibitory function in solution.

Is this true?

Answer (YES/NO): YES